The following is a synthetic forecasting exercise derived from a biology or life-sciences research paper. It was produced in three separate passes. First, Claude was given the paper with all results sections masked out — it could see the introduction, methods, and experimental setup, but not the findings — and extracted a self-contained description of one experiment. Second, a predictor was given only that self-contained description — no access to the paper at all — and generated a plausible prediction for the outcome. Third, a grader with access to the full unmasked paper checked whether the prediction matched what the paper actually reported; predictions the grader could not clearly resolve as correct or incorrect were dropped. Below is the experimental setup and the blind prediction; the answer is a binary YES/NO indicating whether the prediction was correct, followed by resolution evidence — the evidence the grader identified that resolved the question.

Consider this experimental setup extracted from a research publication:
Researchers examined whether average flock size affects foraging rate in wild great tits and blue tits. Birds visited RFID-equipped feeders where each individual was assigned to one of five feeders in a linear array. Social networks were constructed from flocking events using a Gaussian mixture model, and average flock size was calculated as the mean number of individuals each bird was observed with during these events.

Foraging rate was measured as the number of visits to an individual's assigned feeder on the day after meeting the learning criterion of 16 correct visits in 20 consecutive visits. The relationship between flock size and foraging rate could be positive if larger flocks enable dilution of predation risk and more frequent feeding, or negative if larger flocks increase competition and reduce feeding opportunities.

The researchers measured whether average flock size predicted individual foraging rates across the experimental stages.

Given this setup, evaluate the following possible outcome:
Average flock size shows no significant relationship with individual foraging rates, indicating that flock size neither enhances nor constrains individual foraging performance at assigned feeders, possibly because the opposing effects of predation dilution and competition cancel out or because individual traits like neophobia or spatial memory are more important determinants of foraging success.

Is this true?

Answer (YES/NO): YES